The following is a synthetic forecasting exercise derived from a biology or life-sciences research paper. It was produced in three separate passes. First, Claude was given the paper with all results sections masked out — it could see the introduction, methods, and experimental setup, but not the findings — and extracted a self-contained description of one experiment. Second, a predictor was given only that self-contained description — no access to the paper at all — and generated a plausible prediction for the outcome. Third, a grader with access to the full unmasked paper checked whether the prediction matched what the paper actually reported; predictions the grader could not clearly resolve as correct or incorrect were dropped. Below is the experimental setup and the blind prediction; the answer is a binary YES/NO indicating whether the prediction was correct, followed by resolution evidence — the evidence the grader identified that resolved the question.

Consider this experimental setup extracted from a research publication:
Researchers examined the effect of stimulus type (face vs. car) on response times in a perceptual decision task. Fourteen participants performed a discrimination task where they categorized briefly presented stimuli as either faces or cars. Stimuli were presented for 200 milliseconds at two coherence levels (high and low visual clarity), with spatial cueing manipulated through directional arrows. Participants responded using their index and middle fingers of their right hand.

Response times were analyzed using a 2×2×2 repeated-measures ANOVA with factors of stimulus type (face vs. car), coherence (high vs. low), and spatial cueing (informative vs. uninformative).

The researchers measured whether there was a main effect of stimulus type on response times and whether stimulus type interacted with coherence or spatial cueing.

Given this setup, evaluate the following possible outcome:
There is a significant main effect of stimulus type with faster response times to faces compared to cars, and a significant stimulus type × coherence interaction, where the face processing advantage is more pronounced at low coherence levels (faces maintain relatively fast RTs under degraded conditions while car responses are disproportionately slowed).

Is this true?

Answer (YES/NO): NO